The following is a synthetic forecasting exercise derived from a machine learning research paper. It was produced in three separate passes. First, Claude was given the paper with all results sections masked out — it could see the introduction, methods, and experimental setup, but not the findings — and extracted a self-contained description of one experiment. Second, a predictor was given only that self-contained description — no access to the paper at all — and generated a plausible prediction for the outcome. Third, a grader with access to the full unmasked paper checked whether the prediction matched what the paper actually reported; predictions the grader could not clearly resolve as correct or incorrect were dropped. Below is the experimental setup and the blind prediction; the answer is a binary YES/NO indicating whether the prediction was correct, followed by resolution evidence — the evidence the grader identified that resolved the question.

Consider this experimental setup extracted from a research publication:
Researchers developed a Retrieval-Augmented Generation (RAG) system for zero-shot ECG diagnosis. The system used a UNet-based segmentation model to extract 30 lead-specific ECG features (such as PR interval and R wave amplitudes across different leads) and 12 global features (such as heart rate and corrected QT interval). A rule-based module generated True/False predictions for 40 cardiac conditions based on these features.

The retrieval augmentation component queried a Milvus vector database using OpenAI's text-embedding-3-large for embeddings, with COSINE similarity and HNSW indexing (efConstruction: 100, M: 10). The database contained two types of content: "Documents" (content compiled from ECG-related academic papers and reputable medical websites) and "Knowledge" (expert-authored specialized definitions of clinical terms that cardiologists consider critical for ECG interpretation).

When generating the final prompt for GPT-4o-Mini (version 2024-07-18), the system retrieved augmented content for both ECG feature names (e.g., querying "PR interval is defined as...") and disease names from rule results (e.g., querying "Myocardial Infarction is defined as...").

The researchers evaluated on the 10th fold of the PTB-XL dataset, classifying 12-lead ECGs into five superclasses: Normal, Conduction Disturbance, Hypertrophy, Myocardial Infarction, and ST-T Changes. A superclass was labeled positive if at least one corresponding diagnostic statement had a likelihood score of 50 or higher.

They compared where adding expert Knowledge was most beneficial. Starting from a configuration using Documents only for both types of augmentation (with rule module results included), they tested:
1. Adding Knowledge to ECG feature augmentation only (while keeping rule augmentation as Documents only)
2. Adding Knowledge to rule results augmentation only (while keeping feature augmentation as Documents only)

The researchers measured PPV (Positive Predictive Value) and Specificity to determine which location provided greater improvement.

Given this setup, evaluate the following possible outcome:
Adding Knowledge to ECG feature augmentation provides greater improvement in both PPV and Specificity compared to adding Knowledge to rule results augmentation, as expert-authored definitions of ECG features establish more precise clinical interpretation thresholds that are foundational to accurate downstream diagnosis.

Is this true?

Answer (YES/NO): NO